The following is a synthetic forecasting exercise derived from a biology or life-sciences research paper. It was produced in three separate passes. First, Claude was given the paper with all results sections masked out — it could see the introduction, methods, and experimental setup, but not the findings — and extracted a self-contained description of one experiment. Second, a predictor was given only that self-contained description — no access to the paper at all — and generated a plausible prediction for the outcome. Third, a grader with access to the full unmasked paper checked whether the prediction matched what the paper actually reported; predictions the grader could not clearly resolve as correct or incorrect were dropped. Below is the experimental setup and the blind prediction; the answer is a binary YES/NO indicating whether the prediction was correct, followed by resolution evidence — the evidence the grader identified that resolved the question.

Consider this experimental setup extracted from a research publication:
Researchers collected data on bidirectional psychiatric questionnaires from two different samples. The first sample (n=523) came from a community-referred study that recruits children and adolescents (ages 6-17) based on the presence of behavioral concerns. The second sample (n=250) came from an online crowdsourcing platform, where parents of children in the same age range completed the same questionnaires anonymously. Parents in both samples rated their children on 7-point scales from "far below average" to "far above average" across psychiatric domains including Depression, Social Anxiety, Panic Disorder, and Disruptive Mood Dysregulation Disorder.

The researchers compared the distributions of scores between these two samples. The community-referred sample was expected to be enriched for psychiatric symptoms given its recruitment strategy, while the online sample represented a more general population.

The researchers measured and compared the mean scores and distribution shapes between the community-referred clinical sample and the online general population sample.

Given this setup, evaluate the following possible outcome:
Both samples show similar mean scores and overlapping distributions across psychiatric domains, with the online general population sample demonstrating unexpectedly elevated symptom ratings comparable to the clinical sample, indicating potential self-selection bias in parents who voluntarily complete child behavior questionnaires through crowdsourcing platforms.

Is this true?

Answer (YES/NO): NO